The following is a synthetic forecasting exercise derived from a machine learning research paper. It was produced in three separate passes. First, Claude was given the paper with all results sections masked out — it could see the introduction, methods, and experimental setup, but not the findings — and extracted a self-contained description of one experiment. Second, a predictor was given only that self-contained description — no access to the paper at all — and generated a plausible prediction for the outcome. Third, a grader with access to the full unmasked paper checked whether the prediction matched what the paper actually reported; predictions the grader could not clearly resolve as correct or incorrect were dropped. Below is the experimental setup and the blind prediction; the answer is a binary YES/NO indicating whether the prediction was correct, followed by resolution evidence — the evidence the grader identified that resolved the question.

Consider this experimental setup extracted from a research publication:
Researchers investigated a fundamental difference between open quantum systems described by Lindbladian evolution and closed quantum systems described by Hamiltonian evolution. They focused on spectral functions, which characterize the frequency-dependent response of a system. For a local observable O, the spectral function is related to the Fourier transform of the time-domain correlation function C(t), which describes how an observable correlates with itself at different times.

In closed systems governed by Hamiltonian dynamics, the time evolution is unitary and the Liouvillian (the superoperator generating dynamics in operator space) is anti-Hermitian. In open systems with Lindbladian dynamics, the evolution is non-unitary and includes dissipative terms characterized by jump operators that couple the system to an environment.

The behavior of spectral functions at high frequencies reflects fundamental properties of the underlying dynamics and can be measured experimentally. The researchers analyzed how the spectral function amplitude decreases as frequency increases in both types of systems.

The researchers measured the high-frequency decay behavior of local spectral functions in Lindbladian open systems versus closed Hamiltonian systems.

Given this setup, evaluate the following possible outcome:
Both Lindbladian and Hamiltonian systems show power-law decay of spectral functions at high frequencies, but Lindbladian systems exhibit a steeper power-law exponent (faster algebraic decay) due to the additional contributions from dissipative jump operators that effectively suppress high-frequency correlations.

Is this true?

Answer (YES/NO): NO